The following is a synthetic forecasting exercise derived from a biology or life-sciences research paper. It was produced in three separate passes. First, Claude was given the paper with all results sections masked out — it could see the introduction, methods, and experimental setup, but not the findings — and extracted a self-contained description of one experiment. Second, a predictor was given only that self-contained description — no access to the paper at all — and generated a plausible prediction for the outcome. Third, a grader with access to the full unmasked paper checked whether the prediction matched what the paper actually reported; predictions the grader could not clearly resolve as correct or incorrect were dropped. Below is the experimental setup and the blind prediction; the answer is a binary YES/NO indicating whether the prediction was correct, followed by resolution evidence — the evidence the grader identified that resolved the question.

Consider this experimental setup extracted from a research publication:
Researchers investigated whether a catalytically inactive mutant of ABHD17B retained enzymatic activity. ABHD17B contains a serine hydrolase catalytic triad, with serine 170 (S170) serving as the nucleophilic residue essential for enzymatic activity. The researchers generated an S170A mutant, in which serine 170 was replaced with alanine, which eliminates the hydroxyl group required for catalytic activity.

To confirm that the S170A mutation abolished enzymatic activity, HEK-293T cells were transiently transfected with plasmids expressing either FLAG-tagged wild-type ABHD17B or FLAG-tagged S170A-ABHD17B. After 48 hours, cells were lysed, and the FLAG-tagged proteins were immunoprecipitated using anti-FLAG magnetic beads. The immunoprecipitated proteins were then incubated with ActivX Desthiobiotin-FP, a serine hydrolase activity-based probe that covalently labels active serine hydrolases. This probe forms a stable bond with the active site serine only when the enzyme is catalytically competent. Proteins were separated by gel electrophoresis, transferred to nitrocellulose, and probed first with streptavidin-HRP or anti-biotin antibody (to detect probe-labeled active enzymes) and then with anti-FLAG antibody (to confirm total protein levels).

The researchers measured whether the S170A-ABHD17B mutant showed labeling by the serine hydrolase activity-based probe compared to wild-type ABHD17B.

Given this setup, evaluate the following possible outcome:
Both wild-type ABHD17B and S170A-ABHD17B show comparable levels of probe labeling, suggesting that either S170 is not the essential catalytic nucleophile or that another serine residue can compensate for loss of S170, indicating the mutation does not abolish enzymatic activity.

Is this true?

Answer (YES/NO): NO